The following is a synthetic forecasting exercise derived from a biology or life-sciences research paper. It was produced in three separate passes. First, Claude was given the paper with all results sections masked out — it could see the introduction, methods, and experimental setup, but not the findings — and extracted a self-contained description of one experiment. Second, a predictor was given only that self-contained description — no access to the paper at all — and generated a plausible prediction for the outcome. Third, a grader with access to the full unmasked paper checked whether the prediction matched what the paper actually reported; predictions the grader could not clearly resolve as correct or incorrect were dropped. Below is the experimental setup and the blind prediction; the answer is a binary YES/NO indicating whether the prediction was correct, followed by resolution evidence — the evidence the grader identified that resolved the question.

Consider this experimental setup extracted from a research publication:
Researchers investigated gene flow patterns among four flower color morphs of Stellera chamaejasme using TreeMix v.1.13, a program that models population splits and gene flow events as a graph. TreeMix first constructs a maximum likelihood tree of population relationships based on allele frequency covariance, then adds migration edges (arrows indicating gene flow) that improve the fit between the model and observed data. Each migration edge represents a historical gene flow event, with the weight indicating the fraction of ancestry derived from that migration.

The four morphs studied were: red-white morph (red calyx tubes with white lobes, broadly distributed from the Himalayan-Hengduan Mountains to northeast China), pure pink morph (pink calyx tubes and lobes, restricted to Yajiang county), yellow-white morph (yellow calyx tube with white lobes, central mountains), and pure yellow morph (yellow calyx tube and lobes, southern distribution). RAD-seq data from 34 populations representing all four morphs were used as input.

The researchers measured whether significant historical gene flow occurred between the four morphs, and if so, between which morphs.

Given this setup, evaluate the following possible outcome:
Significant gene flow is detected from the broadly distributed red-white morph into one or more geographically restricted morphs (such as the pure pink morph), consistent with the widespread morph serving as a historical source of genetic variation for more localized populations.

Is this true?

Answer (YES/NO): NO